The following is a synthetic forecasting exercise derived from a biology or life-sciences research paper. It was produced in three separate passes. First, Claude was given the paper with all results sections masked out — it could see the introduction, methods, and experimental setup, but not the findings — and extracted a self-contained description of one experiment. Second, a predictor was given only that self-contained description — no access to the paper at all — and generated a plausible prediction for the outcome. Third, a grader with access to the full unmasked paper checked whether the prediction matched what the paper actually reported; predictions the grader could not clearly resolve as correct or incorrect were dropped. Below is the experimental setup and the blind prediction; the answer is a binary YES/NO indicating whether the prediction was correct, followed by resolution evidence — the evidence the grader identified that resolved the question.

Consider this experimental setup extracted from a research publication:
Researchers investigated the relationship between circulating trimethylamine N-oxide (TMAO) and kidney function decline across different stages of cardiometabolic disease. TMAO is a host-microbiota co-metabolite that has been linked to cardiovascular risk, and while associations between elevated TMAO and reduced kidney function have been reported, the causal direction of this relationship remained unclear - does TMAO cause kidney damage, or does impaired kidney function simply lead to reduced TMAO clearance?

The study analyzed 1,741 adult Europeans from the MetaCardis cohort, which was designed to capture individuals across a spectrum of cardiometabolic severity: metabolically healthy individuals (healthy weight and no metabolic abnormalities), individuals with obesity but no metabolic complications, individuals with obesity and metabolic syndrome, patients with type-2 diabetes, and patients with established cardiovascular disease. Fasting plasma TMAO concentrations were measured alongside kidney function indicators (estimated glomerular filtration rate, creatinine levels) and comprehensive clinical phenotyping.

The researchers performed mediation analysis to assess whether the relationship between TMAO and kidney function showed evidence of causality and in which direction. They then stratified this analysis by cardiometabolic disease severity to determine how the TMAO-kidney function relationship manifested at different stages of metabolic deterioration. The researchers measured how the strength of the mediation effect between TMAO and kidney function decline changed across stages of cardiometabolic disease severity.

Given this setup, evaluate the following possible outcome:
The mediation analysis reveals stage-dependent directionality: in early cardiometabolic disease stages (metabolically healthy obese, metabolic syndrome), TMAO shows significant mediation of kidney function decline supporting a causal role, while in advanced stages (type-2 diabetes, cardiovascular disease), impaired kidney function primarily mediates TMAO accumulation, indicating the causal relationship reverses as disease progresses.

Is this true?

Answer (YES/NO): NO